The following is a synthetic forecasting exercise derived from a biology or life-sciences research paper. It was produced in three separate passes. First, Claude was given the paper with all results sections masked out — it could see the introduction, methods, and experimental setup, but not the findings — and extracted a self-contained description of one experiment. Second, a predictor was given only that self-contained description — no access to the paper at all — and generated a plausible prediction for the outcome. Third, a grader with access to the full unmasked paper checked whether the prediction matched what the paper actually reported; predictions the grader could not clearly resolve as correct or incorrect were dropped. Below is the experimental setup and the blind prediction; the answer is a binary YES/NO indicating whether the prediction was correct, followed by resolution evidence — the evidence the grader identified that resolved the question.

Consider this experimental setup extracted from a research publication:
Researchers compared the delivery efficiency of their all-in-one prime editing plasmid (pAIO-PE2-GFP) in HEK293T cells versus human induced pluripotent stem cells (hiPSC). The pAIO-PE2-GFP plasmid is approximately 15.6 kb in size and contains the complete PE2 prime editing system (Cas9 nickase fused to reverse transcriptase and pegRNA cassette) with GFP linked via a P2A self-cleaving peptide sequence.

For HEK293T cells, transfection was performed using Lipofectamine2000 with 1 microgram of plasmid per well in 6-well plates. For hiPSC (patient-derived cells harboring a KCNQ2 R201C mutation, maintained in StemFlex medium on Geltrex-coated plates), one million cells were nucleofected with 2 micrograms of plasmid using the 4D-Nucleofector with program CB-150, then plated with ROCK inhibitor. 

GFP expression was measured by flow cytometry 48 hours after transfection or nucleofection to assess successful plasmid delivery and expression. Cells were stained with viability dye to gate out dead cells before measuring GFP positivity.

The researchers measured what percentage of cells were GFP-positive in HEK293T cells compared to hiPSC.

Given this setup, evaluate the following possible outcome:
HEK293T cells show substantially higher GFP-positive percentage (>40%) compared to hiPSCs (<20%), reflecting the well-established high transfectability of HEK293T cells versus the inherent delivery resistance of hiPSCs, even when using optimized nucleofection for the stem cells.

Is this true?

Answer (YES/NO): NO